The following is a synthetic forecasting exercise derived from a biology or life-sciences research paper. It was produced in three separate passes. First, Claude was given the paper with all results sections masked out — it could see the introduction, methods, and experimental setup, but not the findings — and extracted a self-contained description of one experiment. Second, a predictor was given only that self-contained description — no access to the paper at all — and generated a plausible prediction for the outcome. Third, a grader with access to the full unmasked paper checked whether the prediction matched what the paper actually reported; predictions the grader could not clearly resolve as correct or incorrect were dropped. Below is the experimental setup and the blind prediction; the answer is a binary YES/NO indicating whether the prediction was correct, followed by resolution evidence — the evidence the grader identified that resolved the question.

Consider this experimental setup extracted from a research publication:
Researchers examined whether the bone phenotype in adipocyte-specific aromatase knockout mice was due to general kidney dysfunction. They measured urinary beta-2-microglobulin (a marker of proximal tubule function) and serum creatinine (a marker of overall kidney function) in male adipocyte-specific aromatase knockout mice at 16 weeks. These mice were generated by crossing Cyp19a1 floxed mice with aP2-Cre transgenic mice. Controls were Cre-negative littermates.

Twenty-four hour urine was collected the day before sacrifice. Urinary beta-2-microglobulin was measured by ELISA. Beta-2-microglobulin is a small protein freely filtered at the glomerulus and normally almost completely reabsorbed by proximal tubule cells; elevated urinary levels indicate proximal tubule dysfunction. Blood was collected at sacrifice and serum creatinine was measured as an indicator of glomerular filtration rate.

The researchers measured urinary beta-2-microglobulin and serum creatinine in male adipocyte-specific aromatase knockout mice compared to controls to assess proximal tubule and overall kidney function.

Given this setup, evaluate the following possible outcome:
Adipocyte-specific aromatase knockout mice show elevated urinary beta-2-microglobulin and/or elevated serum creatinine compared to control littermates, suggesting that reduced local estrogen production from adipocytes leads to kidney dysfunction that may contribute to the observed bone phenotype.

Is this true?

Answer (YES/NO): NO